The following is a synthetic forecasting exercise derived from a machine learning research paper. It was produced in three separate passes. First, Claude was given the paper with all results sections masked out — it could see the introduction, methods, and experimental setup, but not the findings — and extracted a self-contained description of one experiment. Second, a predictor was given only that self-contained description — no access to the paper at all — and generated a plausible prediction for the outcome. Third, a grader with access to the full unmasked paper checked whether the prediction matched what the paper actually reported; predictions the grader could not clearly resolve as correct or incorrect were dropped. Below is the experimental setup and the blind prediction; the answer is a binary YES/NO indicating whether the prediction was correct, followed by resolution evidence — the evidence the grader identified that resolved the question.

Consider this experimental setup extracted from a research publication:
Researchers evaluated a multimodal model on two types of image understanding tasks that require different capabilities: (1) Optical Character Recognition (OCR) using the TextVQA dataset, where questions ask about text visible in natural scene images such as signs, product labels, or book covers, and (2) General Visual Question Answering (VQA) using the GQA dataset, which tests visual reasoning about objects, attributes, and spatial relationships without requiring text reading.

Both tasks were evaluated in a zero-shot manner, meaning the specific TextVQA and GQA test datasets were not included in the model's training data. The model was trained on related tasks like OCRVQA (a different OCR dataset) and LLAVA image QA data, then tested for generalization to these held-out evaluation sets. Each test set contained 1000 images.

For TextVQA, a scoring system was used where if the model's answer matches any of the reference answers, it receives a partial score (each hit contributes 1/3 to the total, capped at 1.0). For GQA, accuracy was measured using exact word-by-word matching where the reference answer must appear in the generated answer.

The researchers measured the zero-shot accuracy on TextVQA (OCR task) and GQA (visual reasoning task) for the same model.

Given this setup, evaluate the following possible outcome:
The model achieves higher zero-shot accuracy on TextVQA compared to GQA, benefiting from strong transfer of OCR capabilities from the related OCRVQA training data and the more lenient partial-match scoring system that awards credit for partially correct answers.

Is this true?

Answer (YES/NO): NO